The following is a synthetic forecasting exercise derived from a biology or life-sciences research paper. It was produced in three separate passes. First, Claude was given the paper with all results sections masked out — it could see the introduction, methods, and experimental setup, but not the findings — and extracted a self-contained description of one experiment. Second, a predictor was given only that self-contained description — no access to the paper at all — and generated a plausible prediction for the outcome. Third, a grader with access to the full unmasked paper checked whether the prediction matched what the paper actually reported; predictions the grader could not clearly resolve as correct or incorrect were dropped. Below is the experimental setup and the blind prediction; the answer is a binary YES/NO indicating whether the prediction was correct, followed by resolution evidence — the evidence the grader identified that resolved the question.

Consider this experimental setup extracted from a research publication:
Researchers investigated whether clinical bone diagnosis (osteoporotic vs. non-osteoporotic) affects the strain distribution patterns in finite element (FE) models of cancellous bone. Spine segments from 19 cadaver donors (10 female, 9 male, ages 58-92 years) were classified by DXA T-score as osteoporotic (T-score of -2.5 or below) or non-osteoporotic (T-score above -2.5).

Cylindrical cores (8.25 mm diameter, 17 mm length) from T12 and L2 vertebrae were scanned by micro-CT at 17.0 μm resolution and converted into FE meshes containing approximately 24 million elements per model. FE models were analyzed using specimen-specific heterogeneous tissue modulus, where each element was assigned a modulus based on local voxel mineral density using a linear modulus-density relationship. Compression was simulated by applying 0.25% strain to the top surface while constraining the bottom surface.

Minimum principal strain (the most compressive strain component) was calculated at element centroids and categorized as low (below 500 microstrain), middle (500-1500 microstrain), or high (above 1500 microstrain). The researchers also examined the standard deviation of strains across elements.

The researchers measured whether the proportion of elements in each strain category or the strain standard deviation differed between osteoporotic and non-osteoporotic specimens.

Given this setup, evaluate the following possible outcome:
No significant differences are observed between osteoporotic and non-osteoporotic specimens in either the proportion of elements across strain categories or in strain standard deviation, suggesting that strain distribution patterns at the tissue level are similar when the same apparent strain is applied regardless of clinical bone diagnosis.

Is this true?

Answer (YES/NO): YES